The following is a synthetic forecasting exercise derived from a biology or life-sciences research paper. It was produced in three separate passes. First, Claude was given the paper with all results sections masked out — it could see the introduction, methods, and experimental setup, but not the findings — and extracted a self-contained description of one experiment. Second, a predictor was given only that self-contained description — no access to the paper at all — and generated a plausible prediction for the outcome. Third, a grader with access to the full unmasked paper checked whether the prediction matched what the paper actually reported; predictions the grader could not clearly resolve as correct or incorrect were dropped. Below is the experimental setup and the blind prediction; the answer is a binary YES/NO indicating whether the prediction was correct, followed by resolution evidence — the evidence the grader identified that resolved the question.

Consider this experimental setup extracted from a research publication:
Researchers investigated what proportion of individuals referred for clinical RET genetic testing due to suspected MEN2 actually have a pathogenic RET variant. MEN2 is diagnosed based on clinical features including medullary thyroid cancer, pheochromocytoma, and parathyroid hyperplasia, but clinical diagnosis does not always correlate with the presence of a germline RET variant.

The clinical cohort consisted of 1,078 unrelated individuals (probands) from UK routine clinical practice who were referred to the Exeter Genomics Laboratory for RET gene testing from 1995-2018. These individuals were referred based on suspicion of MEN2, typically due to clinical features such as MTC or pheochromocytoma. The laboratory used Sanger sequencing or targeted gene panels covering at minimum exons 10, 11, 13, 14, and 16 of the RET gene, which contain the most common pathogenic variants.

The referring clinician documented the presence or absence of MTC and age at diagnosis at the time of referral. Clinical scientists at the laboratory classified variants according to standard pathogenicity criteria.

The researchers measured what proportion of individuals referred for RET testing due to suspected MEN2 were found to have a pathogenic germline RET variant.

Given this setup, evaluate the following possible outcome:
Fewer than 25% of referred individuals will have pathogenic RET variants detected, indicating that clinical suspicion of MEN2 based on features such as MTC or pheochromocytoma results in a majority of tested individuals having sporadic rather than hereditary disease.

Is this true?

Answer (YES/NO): YES